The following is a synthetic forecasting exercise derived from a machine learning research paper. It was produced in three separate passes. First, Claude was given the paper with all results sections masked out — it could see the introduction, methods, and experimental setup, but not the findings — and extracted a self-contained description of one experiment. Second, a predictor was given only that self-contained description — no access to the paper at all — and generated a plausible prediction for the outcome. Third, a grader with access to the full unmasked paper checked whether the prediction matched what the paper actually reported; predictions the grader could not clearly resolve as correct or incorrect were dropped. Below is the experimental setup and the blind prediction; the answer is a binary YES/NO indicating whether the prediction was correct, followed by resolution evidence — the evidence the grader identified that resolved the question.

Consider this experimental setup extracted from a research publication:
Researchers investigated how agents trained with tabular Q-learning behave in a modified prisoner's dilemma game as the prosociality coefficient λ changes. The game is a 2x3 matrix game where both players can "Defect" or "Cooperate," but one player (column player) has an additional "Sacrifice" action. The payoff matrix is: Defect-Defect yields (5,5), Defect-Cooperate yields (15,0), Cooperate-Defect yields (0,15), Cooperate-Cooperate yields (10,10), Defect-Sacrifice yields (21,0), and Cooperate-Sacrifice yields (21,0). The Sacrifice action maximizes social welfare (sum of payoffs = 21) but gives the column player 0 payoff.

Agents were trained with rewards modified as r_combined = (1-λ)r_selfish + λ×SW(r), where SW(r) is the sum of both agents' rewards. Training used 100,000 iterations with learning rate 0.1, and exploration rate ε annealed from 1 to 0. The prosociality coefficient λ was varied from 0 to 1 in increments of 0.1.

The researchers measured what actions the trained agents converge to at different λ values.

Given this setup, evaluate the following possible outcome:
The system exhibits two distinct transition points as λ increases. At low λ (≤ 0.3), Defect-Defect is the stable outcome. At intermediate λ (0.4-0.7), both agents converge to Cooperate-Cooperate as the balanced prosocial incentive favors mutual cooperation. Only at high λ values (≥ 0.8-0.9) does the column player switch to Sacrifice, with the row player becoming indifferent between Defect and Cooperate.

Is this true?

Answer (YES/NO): NO